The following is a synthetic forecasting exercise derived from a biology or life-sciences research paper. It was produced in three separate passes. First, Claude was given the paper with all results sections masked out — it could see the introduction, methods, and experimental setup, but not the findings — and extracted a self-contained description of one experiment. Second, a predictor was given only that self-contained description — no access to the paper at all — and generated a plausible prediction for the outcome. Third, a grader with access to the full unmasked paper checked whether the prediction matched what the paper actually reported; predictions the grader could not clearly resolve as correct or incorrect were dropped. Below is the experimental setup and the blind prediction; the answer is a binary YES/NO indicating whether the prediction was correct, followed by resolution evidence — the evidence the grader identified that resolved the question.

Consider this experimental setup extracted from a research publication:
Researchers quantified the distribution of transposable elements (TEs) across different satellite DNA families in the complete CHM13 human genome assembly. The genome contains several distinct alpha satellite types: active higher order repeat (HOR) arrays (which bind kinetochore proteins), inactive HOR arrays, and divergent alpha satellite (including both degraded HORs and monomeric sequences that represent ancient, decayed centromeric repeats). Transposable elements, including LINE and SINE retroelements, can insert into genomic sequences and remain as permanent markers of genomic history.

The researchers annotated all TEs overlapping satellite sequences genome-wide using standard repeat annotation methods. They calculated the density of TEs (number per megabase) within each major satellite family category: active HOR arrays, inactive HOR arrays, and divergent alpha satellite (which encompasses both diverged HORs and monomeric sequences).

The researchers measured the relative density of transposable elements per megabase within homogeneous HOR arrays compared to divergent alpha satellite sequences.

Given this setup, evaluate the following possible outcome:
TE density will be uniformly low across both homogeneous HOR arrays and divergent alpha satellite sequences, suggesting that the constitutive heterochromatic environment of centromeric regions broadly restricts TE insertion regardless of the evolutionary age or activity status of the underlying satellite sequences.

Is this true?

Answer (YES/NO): NO